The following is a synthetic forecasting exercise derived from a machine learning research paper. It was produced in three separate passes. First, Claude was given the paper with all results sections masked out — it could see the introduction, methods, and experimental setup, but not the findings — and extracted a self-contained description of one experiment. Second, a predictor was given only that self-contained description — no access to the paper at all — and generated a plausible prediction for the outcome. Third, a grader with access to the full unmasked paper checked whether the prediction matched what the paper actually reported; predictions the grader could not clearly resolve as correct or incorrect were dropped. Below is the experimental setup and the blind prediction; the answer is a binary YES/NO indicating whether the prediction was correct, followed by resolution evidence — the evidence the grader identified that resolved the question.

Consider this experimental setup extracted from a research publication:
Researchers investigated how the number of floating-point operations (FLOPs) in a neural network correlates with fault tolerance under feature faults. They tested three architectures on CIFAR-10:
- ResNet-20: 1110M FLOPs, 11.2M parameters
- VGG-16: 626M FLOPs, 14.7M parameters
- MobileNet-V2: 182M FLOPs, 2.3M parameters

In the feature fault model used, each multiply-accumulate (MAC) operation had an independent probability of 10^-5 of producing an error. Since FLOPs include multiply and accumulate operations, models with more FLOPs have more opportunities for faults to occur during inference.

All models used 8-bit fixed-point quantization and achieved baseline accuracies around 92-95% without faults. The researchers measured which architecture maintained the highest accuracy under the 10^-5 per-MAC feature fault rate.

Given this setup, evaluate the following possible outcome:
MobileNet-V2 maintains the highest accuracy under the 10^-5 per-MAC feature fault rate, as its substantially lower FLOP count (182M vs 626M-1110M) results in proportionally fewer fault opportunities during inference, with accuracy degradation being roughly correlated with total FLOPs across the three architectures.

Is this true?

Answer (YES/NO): NO